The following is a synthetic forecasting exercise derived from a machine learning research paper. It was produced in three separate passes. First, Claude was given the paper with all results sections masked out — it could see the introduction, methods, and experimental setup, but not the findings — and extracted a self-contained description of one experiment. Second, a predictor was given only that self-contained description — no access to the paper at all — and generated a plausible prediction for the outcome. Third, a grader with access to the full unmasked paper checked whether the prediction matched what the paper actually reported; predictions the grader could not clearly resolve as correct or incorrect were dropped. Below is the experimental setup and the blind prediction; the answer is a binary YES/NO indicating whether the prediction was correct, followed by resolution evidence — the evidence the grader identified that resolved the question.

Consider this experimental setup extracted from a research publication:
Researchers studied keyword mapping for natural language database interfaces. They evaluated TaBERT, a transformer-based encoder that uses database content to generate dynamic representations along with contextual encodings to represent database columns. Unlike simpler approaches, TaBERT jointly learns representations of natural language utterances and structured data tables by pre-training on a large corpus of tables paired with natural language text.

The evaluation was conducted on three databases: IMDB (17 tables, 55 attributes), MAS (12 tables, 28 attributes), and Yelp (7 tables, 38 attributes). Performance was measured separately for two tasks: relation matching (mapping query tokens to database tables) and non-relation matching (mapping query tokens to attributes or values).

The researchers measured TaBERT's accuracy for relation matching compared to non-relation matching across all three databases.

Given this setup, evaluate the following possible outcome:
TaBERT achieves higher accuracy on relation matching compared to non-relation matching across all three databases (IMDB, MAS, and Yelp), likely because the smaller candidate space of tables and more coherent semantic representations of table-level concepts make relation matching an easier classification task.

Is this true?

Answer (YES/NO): NO